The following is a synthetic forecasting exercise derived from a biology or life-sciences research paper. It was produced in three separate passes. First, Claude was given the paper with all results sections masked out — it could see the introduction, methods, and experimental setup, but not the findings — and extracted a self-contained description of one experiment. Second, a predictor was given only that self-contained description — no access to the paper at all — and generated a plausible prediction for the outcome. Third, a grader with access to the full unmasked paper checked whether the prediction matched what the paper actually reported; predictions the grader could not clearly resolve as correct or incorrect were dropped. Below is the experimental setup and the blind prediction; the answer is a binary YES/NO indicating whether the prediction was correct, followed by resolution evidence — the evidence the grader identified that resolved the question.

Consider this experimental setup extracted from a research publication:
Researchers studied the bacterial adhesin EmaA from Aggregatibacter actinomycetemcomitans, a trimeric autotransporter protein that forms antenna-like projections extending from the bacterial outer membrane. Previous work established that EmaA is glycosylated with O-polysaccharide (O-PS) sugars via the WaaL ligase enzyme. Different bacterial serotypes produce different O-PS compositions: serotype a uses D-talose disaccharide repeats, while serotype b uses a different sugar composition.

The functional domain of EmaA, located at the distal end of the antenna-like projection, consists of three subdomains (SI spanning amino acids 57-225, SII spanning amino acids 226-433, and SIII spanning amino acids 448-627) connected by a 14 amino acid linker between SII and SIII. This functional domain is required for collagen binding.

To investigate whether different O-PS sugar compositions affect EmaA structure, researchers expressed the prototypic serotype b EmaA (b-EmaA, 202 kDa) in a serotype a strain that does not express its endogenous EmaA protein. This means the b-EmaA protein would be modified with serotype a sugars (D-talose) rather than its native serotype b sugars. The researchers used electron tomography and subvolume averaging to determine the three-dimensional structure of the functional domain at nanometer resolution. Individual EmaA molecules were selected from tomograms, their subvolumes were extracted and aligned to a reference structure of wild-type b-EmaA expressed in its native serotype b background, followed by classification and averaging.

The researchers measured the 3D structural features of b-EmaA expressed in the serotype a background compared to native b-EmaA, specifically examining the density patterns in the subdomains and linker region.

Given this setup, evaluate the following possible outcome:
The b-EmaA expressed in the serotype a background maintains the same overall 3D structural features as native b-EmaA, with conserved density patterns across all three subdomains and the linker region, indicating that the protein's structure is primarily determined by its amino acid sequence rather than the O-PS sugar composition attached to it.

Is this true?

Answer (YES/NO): NO